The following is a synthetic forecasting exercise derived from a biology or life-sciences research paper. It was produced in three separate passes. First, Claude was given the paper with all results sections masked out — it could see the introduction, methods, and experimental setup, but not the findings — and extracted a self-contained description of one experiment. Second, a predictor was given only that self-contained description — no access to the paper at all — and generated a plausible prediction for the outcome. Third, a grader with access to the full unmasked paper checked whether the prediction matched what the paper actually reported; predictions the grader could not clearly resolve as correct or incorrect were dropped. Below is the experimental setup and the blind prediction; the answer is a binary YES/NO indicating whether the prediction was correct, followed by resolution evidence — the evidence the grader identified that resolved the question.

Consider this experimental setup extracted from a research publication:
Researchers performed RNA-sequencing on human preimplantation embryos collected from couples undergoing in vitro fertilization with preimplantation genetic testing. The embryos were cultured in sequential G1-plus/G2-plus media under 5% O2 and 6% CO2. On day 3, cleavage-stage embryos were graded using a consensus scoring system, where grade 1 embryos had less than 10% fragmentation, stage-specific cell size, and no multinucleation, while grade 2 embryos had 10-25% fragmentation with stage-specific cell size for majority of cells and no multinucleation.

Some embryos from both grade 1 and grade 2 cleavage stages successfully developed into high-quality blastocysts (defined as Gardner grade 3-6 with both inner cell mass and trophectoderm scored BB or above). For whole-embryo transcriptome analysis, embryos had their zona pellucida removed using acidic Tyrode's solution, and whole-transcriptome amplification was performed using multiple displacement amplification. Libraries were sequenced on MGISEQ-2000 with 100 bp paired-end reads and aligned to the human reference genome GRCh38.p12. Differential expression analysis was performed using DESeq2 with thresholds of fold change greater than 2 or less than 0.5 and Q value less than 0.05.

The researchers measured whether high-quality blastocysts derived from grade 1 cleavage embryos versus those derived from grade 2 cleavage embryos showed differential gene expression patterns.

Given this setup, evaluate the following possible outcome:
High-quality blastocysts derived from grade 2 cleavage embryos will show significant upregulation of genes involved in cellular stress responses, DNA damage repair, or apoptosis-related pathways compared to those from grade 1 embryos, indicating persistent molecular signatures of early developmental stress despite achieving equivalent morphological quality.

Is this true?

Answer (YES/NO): NO